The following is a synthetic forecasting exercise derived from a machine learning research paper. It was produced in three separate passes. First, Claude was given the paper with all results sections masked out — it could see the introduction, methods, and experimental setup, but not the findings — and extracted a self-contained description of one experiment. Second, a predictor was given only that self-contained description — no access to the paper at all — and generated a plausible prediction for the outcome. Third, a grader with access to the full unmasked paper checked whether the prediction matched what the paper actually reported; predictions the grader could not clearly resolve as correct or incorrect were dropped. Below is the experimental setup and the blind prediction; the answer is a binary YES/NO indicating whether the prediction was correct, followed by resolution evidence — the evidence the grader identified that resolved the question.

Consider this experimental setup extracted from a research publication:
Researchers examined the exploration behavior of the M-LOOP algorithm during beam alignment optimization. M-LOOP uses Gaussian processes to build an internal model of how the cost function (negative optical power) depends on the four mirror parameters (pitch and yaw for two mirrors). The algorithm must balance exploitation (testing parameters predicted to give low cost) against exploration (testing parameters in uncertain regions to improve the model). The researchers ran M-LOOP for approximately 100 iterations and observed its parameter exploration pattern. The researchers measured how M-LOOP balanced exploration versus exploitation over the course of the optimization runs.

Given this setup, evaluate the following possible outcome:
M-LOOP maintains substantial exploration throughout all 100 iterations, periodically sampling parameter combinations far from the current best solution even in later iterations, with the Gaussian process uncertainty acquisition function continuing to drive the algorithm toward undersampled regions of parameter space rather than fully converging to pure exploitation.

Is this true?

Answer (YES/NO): YES